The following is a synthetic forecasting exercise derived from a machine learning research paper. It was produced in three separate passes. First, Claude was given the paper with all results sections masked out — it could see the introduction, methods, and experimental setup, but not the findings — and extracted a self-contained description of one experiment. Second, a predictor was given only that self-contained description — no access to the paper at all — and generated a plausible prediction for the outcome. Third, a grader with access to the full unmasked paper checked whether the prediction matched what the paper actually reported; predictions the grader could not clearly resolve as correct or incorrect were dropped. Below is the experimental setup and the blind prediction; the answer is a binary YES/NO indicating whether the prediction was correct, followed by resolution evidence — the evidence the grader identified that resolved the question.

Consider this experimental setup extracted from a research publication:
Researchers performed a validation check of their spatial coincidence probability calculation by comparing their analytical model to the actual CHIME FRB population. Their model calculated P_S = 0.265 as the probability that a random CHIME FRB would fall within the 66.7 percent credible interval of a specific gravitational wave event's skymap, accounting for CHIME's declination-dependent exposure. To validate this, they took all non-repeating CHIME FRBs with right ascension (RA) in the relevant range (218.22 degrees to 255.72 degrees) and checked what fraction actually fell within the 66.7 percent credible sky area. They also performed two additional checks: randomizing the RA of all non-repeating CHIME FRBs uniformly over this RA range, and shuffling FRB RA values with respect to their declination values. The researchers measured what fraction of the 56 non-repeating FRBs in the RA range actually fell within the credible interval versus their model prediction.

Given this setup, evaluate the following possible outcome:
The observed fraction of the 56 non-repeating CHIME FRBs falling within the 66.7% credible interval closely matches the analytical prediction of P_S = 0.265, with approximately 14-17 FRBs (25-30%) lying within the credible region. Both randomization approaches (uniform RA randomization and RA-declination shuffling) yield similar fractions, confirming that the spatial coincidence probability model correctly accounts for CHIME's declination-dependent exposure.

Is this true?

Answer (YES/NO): NO